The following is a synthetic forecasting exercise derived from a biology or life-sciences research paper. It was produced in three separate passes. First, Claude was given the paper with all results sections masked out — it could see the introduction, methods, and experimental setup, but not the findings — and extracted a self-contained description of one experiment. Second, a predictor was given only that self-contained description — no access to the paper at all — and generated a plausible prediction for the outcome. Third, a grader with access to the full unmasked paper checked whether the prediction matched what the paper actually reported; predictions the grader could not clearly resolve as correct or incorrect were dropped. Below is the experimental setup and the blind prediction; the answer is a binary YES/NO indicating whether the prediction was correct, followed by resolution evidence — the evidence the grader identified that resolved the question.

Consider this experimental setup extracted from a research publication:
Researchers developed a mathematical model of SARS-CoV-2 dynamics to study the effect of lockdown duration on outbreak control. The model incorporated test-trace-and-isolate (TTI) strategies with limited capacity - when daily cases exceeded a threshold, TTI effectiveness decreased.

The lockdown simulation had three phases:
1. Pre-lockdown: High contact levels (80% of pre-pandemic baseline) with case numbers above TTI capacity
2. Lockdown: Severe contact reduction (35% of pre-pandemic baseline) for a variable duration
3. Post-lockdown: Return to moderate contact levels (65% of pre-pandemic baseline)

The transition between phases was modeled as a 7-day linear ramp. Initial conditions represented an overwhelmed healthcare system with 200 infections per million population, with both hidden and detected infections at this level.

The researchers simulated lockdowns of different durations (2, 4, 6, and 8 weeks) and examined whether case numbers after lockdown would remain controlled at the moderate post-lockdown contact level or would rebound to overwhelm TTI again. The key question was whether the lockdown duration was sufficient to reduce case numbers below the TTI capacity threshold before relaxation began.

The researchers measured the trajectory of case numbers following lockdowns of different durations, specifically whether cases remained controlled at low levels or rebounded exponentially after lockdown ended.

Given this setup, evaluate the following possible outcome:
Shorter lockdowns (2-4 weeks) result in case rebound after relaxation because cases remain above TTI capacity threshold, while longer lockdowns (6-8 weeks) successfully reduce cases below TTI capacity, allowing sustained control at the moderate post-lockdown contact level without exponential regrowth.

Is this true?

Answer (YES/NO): NO